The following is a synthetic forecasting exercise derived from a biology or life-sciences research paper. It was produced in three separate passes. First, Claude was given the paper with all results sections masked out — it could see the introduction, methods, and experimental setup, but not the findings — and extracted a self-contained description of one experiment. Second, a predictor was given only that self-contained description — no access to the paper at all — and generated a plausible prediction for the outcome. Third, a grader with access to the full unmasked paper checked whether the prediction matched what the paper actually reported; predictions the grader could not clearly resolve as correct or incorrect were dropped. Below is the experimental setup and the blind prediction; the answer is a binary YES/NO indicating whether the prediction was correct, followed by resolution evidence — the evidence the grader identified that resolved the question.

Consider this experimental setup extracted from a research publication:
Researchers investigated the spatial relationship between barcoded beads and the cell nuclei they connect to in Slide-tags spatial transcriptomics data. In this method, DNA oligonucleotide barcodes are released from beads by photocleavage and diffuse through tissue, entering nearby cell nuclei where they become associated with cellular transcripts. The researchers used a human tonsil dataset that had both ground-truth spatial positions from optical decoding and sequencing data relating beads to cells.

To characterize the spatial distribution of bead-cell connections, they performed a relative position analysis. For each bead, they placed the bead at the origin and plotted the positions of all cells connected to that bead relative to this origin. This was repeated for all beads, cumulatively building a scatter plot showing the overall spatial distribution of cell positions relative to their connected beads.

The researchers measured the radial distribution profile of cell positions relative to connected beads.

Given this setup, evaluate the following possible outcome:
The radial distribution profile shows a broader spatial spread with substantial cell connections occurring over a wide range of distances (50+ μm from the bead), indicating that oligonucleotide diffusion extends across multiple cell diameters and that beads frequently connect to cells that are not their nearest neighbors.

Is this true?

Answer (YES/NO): YES